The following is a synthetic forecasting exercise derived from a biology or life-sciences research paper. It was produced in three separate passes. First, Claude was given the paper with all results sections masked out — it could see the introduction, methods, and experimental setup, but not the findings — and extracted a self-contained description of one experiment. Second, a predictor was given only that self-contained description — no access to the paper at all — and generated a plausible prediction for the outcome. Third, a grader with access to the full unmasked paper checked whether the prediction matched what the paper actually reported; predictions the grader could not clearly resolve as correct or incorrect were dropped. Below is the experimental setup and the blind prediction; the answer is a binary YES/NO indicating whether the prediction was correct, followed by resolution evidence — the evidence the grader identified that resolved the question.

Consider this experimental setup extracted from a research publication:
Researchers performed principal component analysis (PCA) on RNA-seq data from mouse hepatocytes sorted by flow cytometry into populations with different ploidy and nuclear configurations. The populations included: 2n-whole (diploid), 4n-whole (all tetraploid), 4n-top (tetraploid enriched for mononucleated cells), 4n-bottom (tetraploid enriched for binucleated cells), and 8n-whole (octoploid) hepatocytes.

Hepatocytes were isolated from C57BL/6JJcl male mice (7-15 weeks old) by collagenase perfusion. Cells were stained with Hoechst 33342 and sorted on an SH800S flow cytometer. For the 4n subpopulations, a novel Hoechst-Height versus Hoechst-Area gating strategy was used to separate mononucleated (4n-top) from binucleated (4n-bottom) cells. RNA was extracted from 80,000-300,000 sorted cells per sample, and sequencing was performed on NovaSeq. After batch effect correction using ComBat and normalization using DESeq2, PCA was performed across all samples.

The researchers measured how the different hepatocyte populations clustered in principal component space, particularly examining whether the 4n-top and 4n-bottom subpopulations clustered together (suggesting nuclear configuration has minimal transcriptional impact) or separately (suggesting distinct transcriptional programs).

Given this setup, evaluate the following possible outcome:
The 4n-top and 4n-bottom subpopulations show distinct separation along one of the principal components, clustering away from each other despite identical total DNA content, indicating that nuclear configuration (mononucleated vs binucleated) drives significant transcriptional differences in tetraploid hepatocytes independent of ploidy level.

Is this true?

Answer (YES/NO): NO